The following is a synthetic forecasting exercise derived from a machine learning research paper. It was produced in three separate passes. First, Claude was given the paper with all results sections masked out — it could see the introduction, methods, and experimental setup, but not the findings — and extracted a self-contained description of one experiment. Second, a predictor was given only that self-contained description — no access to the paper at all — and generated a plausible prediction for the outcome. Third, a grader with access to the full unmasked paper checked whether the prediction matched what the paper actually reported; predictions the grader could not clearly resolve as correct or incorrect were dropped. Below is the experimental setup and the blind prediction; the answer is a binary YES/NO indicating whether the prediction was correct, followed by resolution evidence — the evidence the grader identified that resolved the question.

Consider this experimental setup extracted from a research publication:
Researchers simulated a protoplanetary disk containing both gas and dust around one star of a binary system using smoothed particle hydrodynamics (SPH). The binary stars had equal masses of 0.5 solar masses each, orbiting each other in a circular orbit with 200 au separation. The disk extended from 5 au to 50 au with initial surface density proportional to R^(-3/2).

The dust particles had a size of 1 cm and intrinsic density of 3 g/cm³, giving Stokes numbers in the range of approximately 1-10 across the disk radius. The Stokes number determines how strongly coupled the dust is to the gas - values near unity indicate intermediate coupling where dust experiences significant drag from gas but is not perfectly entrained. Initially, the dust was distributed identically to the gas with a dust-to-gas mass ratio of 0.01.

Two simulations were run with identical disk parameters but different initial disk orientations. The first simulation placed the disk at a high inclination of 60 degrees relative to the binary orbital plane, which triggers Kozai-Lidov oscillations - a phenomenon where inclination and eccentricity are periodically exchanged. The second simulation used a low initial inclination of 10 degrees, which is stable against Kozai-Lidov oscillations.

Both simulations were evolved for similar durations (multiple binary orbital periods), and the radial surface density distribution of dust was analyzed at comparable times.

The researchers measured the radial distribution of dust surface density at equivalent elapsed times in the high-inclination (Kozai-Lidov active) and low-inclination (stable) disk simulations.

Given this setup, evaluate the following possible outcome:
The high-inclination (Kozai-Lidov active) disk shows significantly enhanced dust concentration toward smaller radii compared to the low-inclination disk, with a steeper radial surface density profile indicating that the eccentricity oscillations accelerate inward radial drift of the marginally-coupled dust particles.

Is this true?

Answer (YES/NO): YES